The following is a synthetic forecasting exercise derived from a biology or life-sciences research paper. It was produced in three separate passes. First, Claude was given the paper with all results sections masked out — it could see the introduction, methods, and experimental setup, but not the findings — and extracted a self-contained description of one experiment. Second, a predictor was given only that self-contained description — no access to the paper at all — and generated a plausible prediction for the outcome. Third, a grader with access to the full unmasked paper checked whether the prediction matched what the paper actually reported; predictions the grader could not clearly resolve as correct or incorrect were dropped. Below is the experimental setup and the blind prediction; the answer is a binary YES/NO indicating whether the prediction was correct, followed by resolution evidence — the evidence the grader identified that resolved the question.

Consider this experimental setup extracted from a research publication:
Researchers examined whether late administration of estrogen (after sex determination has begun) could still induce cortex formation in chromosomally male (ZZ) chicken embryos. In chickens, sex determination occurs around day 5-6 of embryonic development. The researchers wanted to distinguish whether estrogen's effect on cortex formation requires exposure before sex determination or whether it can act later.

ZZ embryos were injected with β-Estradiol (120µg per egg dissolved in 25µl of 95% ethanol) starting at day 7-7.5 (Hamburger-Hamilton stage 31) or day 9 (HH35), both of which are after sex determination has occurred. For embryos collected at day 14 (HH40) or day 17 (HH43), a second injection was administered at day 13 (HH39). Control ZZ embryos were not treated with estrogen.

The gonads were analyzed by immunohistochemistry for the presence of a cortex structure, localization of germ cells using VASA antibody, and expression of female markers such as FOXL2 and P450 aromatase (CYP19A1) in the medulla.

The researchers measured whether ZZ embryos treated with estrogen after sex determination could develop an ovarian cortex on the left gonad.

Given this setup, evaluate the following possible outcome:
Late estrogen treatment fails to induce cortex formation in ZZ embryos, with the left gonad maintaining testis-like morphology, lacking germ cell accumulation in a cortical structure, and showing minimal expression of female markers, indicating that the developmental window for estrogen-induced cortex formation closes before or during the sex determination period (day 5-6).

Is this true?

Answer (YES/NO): NO